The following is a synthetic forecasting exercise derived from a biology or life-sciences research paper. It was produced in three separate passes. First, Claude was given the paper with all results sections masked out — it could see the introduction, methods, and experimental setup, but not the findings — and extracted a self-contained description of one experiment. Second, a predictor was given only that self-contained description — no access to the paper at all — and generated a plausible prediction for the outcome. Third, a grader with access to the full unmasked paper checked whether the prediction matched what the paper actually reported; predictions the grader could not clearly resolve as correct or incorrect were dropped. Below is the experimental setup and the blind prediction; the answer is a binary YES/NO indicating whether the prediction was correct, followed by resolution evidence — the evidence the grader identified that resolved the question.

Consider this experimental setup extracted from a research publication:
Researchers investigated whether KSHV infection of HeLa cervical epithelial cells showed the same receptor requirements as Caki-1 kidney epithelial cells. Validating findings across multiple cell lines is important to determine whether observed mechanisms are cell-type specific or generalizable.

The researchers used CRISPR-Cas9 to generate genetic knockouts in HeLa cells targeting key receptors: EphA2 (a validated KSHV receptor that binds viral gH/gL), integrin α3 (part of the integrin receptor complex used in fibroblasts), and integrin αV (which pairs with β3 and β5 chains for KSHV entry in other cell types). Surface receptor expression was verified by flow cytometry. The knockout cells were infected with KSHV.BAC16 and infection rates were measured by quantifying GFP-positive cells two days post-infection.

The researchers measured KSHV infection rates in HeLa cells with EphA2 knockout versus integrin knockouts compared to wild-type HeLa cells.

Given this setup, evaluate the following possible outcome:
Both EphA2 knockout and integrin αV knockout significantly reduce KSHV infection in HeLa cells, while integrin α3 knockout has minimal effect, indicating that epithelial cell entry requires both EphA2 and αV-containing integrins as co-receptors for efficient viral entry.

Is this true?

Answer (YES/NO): NO